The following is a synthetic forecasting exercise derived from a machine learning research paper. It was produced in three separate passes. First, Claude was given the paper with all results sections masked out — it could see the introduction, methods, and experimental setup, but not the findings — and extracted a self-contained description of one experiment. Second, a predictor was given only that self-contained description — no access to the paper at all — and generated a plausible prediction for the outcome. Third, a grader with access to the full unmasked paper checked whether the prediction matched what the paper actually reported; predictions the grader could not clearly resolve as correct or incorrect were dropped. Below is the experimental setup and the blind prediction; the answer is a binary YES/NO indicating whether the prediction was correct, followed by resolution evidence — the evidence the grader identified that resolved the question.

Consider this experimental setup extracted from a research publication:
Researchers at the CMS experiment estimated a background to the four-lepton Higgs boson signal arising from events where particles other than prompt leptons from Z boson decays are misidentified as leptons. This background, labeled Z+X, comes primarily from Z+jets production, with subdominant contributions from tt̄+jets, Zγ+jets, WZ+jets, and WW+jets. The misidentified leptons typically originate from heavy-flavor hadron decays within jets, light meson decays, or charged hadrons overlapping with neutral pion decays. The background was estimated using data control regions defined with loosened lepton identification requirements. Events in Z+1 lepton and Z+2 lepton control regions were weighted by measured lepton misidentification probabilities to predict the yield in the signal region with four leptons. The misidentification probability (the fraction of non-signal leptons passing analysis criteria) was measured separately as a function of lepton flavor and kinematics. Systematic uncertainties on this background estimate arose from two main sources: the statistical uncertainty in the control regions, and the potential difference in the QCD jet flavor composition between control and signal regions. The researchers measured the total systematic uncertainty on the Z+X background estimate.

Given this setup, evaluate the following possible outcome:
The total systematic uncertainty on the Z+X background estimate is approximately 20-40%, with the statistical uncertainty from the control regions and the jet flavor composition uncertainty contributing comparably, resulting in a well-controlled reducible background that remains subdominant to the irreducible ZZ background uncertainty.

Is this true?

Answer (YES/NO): NO